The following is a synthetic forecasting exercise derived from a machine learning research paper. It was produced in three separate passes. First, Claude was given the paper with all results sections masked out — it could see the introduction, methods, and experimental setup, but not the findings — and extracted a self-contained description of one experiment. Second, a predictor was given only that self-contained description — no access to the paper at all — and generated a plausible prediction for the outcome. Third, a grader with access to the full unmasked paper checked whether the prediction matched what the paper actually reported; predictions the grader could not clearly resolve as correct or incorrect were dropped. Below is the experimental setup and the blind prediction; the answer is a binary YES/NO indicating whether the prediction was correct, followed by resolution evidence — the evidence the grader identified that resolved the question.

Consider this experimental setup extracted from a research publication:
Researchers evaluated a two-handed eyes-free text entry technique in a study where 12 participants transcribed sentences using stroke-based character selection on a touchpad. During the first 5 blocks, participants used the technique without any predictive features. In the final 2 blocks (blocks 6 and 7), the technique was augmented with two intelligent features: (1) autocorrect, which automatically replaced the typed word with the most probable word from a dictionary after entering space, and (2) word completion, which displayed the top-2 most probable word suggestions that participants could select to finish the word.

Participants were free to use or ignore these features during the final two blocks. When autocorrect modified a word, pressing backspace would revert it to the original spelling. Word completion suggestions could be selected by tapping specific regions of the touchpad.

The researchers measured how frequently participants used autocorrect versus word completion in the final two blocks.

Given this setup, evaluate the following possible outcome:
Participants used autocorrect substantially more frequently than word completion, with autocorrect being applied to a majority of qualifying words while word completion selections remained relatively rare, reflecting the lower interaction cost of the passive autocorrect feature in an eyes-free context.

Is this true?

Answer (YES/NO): NO